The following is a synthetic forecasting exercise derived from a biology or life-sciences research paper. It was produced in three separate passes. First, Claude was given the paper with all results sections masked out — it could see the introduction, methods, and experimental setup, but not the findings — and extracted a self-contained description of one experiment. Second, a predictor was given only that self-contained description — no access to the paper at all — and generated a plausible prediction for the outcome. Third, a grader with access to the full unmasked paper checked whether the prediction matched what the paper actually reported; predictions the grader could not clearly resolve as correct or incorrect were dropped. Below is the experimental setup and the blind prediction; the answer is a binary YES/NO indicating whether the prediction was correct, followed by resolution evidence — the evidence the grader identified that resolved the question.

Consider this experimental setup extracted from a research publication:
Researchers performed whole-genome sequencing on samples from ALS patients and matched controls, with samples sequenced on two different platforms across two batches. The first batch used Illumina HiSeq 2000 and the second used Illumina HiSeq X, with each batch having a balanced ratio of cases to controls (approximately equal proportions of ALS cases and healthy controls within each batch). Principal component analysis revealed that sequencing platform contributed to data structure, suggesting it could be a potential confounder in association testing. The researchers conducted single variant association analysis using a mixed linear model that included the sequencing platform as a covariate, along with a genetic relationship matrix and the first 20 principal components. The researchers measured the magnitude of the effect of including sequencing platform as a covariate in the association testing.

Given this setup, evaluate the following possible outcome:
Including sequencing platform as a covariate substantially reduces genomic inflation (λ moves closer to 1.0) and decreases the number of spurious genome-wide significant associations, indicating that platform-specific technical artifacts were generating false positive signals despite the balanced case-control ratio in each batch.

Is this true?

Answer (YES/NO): NO